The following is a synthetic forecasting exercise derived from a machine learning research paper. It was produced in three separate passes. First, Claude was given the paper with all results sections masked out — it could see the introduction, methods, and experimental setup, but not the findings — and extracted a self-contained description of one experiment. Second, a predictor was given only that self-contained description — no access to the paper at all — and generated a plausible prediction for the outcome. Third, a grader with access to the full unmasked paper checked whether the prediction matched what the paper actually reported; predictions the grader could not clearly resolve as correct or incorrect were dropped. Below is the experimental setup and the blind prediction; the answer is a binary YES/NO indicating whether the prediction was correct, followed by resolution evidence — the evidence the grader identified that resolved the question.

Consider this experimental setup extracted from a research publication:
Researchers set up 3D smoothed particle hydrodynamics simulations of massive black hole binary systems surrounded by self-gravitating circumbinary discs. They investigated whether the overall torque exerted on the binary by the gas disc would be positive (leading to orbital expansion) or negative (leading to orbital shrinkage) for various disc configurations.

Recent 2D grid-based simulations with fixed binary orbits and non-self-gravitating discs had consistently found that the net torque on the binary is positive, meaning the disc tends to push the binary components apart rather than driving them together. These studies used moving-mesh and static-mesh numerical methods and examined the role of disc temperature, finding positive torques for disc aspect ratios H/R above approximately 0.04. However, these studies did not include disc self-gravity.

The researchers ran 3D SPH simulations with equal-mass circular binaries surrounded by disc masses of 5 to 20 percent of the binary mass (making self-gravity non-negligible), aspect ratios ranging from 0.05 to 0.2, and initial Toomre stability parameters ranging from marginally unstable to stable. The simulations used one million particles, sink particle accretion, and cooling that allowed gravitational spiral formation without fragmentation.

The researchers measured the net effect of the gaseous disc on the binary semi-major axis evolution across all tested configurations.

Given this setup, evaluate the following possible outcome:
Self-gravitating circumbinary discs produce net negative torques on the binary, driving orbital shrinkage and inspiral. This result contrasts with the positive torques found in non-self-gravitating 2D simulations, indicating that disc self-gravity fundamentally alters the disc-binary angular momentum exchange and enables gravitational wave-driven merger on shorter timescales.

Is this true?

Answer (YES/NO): YES